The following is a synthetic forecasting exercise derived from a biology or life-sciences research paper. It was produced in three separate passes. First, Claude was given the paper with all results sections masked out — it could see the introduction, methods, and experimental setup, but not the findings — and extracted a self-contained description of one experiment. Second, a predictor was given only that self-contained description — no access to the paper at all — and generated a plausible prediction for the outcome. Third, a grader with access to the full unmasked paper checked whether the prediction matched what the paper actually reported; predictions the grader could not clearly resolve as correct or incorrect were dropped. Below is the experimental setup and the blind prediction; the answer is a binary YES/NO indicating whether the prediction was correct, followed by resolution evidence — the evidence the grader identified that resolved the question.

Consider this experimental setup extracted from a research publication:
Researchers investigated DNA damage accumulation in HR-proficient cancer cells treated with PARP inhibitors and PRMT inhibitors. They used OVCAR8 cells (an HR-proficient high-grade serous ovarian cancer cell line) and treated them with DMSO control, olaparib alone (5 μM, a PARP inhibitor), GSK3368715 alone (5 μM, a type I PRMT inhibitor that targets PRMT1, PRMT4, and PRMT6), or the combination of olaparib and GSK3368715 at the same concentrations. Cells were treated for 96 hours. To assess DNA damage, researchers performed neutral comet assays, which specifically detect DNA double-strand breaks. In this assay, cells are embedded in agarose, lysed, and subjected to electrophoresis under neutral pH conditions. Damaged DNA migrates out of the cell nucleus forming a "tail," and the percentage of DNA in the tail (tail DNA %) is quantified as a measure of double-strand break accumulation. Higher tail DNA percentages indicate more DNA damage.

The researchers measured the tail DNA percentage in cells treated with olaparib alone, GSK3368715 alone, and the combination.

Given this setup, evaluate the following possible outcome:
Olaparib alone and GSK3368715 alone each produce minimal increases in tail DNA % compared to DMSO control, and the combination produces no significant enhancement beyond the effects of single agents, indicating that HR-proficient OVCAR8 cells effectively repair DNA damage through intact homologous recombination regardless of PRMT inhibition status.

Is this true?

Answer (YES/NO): NO